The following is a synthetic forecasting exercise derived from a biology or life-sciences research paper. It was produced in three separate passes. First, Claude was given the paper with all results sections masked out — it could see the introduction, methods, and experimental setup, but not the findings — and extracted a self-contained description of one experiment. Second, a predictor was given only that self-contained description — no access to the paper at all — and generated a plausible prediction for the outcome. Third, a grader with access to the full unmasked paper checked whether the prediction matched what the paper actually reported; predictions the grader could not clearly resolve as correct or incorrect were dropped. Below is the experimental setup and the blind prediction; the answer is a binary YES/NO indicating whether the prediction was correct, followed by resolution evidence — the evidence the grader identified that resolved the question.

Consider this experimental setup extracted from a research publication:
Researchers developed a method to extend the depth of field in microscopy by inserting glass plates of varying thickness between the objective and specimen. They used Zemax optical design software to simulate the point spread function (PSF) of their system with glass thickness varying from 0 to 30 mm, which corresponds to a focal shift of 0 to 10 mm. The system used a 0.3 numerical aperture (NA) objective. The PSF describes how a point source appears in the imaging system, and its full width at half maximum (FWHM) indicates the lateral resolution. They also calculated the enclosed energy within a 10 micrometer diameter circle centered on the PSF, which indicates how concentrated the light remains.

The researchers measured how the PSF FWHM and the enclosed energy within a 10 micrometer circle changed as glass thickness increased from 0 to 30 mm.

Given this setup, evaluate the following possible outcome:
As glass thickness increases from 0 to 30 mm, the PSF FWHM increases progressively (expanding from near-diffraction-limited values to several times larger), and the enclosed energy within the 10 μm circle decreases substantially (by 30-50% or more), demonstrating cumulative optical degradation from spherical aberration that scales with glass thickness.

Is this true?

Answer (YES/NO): NO